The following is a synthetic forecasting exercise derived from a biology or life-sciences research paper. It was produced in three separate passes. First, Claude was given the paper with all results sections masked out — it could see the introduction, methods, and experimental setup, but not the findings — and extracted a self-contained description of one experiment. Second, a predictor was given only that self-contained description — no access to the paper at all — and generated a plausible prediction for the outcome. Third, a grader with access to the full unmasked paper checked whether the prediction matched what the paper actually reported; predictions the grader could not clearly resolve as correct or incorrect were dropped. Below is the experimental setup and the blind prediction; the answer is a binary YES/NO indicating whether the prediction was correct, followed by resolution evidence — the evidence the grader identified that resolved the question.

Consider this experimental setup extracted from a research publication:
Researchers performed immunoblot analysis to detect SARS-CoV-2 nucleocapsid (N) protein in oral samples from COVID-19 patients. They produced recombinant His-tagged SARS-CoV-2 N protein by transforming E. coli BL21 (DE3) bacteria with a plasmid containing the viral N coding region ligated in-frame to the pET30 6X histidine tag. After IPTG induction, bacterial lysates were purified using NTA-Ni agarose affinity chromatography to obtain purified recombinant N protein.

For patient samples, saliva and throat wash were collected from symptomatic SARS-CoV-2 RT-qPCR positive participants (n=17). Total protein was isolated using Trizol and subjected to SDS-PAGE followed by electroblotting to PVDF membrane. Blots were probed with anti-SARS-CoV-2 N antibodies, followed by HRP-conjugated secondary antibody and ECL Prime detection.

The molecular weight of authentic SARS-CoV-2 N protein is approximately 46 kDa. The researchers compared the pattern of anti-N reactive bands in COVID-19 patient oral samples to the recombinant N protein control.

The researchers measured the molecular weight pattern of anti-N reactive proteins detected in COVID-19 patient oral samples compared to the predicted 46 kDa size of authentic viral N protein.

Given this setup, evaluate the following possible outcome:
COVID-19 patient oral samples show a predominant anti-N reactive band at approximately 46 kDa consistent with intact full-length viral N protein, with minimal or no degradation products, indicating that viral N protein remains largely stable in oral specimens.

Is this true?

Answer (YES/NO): NO